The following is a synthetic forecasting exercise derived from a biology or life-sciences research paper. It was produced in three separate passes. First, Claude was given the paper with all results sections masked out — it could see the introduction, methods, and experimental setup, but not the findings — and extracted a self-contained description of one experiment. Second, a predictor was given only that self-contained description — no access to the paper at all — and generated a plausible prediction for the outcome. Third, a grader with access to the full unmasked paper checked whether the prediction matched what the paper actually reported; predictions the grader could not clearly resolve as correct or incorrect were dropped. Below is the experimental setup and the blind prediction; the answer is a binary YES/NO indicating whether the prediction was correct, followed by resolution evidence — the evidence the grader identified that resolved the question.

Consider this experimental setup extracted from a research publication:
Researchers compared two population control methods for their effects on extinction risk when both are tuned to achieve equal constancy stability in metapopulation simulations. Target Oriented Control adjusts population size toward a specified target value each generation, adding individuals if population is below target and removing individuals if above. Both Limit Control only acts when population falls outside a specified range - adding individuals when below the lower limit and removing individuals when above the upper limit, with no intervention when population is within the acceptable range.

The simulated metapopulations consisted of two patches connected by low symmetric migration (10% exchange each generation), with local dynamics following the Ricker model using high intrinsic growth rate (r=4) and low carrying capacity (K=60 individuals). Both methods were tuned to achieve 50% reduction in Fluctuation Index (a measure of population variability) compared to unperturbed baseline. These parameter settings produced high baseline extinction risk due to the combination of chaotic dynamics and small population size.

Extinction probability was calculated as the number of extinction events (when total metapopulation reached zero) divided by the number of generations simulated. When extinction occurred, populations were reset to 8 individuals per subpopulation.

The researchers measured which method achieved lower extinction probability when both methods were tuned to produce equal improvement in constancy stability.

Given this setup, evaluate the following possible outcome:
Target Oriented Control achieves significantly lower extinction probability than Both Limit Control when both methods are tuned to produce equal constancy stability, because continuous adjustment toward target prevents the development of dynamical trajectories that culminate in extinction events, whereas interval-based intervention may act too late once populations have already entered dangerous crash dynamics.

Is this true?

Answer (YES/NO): NO